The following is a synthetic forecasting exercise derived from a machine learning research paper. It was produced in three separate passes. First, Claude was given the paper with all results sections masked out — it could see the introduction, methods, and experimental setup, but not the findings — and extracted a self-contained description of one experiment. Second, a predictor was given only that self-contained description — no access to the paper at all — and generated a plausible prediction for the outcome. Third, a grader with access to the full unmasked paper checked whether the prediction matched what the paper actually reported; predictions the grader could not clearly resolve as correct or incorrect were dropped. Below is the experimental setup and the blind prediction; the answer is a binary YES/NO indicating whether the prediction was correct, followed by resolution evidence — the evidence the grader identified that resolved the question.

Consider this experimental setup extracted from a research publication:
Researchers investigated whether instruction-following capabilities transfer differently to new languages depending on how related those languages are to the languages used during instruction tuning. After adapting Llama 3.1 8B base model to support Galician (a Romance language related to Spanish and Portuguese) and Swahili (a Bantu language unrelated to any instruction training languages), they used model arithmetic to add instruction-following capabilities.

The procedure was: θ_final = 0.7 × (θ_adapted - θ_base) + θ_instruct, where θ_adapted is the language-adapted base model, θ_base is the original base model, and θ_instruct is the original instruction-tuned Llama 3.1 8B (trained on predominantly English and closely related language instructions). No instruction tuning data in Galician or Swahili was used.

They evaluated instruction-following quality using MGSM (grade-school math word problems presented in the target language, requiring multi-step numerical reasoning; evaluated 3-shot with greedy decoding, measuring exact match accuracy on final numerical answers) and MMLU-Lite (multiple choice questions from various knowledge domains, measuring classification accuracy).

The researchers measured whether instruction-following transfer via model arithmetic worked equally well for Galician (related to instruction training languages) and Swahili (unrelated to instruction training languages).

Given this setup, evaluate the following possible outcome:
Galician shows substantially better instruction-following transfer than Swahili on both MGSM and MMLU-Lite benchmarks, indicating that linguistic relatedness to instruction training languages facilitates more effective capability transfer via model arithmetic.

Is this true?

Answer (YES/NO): NO